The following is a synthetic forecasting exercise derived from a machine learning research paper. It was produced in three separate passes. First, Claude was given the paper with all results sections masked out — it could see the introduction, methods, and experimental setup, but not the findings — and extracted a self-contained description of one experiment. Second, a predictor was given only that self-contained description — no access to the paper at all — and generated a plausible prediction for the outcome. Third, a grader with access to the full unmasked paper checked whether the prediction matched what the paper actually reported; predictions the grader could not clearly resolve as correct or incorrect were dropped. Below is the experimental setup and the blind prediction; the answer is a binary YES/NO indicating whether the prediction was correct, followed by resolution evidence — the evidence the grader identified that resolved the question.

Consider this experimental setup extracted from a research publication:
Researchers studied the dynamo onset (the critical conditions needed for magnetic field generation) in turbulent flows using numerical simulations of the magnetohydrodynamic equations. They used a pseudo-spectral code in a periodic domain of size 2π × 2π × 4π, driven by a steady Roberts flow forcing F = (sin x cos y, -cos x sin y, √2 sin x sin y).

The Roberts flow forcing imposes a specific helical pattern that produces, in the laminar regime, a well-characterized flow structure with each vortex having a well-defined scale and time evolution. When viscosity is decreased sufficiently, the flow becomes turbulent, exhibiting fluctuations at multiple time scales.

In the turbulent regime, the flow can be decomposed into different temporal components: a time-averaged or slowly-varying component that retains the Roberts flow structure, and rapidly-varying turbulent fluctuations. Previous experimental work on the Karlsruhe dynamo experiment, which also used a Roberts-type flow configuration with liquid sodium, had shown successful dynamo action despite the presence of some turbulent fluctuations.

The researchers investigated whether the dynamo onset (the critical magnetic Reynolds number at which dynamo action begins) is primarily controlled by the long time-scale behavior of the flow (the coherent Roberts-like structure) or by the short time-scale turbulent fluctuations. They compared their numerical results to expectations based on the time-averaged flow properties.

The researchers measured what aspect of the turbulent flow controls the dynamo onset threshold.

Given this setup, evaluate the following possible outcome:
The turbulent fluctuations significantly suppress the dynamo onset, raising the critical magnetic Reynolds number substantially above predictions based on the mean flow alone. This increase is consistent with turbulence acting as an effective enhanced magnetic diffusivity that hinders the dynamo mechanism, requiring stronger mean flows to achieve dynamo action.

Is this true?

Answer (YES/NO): NO